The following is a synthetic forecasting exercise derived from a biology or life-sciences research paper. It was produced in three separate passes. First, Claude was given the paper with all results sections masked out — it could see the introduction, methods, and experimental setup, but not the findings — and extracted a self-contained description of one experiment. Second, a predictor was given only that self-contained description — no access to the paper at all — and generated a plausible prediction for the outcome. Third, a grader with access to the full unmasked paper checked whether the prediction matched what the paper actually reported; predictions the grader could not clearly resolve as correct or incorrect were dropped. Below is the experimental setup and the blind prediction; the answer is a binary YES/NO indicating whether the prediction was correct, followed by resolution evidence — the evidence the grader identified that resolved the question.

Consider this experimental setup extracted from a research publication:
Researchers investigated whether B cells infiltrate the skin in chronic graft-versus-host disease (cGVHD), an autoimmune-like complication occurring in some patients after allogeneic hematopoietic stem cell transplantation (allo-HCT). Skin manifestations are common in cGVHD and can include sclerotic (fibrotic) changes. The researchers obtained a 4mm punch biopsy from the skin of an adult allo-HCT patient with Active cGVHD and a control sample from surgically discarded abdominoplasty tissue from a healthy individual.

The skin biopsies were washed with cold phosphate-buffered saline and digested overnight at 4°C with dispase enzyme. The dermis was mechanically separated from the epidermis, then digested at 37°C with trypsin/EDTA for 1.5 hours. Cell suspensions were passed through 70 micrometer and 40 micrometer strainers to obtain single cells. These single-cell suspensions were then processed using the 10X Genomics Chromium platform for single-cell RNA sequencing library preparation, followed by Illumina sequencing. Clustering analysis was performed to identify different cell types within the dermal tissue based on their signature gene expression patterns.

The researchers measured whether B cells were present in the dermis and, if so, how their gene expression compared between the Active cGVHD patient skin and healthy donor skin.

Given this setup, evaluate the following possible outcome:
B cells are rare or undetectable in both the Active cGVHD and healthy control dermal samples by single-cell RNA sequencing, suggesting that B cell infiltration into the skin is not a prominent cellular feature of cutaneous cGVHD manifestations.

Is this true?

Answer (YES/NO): NO